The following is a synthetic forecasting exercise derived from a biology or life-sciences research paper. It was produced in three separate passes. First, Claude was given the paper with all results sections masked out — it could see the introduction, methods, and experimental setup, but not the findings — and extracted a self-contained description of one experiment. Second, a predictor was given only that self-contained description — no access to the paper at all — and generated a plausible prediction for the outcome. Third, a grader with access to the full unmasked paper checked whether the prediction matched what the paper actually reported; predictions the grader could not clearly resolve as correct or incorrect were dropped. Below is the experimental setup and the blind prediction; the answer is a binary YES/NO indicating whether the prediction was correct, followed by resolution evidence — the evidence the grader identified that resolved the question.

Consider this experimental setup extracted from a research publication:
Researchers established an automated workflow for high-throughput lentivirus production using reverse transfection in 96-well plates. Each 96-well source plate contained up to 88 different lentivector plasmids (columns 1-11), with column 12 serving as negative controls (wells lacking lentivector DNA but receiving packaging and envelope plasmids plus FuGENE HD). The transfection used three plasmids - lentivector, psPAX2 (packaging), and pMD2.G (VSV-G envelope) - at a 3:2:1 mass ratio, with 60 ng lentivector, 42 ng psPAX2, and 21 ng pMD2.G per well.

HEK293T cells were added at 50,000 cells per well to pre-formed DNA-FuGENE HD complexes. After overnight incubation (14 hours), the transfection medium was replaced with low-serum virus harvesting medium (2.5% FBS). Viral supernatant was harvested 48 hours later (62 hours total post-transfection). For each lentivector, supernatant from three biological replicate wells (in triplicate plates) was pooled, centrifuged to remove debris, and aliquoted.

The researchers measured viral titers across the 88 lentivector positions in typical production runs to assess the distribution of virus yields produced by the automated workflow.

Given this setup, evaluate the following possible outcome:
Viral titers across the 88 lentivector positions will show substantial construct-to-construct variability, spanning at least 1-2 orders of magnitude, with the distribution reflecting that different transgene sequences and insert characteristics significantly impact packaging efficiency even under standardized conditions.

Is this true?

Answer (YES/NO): NO